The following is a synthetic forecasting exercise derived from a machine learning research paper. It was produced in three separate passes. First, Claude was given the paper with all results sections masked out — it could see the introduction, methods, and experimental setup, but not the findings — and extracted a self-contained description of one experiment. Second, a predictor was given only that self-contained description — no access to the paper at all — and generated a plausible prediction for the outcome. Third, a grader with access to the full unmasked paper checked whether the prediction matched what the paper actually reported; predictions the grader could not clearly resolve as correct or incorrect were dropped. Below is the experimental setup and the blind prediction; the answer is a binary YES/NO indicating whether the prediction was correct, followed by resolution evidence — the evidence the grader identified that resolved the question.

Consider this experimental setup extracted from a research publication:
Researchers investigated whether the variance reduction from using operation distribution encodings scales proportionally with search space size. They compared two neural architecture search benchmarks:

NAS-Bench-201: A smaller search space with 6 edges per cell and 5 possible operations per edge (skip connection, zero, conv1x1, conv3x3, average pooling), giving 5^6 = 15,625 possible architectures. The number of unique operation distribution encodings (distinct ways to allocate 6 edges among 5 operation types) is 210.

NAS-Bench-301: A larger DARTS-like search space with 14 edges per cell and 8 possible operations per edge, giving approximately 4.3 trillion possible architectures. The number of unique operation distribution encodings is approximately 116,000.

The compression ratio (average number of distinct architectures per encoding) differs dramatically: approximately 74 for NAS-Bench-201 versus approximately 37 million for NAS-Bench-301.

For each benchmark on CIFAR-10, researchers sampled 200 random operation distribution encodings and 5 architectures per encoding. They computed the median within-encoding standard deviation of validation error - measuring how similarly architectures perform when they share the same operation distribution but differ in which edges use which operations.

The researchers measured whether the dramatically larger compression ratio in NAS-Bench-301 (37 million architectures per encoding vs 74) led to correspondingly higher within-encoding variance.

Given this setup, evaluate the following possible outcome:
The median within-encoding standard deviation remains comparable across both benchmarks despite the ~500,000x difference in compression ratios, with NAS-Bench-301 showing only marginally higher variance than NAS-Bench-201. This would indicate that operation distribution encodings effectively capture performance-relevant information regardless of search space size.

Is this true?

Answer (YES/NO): NO